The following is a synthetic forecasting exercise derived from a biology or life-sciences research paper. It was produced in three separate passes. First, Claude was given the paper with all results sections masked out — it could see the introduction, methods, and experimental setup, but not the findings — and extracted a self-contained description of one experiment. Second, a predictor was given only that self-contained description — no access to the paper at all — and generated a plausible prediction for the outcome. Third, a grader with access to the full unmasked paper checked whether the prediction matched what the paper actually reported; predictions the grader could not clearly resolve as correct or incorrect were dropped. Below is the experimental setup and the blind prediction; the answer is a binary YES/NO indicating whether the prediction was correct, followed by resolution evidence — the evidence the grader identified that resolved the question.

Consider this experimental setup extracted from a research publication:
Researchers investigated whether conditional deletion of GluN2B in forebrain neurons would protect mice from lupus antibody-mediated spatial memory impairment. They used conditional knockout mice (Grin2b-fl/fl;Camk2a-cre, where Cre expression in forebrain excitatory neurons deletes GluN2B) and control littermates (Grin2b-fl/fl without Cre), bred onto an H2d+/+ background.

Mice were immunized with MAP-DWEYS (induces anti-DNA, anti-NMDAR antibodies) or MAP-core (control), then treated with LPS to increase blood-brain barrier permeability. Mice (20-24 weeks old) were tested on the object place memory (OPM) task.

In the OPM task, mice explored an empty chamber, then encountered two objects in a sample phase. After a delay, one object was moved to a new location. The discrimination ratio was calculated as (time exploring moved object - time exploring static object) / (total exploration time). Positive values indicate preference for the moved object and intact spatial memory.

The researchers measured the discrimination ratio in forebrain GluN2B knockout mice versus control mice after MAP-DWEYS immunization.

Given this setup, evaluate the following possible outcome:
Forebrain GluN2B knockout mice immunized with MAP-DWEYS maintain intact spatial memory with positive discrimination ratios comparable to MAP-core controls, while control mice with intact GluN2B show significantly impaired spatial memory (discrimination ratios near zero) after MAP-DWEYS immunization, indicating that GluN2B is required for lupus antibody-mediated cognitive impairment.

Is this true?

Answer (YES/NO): NO